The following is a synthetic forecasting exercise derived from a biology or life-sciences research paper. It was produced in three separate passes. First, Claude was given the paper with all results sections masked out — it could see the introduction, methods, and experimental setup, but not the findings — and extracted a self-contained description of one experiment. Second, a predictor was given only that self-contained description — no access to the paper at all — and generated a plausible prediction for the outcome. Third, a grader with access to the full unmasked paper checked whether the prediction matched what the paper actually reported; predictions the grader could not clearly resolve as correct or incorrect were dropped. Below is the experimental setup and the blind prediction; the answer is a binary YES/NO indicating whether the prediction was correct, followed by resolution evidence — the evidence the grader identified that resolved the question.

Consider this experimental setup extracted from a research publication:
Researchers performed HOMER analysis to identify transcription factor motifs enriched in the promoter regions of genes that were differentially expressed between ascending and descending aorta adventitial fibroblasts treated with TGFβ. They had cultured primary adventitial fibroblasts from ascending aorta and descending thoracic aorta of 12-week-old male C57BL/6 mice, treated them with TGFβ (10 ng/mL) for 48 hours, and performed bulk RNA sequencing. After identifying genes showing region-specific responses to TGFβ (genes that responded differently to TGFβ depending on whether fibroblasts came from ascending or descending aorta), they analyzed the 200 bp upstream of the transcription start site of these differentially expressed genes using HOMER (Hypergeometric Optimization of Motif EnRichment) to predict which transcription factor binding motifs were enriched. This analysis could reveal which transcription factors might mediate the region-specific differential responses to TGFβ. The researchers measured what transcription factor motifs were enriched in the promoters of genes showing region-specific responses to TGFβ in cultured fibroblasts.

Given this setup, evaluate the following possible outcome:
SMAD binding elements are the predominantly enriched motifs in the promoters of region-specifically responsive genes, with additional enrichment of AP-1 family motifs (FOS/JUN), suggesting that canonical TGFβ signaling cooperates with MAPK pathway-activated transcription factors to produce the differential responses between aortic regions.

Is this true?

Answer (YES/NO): NO